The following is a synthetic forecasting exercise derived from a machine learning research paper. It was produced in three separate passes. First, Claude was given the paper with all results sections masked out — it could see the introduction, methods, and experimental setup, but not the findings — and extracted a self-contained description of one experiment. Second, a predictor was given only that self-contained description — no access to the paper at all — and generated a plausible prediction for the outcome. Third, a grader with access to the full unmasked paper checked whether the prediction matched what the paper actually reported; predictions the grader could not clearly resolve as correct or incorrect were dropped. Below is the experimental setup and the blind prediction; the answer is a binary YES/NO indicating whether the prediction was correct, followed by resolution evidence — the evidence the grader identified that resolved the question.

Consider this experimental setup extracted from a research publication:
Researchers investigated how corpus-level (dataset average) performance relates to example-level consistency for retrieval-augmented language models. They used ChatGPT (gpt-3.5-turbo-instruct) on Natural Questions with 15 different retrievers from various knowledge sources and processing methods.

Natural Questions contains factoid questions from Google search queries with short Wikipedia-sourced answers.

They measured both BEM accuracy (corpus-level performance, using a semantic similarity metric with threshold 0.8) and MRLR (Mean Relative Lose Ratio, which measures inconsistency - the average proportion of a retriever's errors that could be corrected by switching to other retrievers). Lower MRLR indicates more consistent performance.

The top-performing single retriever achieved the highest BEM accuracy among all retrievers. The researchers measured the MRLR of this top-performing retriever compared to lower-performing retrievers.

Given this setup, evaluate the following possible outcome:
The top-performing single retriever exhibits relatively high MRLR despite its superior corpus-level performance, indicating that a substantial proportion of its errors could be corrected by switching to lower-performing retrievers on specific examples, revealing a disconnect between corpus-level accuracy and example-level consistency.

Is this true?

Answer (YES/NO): NO